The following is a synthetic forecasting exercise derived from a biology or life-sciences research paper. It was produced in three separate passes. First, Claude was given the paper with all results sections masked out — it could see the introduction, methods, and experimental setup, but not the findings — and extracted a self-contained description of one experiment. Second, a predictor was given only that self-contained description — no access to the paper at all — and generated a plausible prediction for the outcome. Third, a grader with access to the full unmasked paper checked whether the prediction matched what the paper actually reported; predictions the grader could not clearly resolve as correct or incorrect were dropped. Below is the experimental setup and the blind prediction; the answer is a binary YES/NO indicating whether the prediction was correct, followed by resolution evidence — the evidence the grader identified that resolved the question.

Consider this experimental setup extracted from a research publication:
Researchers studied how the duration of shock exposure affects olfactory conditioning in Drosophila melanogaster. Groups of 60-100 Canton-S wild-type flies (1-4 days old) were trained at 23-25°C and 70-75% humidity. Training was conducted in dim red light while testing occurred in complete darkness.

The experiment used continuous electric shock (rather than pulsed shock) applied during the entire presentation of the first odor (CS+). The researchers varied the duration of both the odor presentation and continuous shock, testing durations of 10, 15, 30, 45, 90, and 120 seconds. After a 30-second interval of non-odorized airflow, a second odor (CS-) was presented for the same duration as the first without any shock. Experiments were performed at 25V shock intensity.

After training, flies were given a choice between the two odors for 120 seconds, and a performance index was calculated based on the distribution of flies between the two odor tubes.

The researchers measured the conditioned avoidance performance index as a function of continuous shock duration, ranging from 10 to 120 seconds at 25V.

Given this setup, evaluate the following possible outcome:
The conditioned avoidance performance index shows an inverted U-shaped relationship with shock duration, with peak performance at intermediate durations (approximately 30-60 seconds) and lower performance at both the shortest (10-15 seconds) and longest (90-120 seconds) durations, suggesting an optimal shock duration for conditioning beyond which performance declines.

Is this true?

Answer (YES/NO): NO